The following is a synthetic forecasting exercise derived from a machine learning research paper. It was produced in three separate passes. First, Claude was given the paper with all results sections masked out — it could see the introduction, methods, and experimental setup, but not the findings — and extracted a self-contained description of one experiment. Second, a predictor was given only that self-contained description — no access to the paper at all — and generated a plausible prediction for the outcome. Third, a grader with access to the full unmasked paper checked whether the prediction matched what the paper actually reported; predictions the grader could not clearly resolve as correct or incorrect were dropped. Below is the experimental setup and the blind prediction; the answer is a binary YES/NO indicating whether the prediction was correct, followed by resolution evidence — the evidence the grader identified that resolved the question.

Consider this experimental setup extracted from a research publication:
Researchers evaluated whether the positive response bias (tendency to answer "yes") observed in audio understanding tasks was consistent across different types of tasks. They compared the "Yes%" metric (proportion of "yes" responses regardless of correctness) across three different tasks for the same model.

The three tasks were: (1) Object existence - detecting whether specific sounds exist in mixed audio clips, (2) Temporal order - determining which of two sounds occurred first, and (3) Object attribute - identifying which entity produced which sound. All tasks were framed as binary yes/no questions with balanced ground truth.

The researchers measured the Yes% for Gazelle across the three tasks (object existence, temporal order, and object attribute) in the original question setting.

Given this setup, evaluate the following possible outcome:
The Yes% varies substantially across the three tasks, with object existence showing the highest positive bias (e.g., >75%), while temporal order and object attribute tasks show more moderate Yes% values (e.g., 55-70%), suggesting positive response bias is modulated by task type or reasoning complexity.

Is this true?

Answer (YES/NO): NO